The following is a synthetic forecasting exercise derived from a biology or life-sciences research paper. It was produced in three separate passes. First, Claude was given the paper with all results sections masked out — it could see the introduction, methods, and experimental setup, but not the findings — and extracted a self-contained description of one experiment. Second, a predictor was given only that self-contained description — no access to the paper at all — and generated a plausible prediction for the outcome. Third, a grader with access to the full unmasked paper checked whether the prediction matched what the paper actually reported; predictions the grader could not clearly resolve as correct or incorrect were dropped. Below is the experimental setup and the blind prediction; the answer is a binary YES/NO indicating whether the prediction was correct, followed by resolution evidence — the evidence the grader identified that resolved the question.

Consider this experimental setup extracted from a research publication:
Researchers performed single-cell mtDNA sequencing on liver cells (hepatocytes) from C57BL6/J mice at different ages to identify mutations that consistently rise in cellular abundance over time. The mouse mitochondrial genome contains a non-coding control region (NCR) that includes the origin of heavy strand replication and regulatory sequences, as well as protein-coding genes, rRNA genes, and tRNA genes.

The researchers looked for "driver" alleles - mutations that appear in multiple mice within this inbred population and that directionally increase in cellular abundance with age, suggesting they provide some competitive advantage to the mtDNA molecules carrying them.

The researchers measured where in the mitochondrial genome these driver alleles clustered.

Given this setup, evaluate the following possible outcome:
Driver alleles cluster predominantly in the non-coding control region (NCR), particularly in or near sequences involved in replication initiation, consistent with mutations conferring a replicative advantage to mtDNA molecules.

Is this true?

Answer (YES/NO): YES